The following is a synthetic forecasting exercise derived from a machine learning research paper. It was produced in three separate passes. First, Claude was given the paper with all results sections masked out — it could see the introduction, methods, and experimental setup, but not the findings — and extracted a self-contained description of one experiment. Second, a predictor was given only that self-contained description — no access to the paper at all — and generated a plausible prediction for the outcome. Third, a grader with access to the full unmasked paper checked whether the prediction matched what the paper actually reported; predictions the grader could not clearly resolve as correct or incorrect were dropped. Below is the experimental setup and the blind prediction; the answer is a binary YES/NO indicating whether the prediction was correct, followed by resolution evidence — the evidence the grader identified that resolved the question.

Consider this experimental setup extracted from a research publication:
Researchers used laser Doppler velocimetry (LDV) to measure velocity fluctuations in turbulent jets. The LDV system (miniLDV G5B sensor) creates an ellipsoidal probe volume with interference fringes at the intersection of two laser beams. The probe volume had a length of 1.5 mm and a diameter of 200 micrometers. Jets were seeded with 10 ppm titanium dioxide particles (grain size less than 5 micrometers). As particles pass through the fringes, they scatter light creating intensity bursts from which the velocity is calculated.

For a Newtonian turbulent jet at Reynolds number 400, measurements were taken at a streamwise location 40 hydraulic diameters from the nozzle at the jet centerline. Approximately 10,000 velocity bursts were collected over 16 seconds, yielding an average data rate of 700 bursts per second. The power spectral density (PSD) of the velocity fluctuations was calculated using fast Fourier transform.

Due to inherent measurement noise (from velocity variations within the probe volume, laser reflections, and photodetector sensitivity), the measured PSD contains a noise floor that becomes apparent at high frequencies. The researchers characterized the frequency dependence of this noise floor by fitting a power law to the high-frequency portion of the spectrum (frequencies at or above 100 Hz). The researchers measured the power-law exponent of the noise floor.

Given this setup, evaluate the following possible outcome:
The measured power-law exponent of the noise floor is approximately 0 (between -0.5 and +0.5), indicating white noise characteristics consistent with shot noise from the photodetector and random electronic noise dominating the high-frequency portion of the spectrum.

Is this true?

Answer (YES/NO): YES